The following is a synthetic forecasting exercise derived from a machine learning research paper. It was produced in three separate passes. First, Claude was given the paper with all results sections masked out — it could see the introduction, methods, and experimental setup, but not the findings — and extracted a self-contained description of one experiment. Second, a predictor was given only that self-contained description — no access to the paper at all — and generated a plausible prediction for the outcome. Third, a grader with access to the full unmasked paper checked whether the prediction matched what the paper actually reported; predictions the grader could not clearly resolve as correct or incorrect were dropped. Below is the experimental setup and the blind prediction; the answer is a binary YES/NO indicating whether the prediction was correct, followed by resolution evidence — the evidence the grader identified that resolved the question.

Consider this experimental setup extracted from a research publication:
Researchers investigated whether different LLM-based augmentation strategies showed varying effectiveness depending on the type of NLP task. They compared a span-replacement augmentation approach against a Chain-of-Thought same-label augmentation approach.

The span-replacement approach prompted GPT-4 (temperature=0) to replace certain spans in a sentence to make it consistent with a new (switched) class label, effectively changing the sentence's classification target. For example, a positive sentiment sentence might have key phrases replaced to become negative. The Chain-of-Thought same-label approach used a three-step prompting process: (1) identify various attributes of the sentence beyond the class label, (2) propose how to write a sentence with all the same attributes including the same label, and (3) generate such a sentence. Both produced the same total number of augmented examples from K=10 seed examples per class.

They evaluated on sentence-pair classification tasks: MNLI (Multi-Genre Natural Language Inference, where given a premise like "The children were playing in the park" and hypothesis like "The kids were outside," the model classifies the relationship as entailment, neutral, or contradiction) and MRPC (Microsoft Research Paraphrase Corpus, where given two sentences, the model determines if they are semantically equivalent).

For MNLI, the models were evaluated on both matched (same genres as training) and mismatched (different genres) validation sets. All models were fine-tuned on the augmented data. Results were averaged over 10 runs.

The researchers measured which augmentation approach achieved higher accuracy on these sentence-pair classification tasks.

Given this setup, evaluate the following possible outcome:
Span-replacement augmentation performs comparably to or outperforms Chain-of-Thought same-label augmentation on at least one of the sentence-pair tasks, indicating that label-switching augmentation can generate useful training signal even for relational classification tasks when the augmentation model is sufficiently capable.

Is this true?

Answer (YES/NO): YES